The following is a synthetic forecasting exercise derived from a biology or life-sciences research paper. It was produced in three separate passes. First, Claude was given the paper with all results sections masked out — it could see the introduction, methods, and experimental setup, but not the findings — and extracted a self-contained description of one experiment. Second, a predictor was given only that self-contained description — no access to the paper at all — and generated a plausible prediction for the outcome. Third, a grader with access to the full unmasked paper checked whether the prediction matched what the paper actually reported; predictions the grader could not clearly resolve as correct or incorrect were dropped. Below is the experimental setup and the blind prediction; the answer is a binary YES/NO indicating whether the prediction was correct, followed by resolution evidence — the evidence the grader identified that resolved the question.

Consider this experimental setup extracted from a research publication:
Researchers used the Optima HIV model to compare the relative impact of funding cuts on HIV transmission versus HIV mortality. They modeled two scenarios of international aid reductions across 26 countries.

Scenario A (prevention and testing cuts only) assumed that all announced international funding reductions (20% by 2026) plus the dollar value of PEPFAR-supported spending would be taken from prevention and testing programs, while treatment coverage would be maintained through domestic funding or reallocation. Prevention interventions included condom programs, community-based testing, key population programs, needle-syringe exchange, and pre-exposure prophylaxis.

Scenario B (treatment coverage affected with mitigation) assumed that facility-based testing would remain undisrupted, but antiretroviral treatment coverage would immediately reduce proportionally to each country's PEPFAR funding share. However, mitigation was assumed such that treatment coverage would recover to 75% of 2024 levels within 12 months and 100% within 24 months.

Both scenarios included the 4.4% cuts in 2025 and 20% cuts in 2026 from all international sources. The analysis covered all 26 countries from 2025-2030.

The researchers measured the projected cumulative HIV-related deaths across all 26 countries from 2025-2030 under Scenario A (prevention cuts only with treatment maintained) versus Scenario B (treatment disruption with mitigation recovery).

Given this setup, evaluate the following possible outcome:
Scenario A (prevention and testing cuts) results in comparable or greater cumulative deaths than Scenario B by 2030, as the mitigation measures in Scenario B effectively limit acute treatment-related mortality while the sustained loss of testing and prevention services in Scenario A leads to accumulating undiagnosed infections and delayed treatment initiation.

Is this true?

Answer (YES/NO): NO